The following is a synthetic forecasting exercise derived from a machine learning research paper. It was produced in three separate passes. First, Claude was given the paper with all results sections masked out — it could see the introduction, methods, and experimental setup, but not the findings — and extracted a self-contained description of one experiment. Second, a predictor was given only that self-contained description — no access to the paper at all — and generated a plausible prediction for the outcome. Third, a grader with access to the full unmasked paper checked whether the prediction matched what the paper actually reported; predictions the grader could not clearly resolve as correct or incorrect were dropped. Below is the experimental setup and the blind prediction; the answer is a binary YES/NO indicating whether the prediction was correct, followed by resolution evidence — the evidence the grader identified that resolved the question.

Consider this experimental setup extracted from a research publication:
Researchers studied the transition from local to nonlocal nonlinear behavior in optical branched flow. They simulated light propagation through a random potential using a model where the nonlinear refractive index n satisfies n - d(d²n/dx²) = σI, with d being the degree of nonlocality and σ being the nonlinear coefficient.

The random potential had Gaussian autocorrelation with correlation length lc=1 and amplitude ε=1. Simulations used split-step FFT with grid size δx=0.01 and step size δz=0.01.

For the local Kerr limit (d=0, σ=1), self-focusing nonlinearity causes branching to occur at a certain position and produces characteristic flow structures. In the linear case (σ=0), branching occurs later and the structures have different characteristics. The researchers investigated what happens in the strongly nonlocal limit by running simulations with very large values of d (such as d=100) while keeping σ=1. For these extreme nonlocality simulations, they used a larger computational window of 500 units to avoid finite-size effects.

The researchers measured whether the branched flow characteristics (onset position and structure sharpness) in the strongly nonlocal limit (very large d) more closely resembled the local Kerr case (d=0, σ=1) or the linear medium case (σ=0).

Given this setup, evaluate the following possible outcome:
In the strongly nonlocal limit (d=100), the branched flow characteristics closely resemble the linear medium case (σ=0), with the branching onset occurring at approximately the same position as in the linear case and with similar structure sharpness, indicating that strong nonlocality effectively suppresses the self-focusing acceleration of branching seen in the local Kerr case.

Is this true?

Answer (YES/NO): YES